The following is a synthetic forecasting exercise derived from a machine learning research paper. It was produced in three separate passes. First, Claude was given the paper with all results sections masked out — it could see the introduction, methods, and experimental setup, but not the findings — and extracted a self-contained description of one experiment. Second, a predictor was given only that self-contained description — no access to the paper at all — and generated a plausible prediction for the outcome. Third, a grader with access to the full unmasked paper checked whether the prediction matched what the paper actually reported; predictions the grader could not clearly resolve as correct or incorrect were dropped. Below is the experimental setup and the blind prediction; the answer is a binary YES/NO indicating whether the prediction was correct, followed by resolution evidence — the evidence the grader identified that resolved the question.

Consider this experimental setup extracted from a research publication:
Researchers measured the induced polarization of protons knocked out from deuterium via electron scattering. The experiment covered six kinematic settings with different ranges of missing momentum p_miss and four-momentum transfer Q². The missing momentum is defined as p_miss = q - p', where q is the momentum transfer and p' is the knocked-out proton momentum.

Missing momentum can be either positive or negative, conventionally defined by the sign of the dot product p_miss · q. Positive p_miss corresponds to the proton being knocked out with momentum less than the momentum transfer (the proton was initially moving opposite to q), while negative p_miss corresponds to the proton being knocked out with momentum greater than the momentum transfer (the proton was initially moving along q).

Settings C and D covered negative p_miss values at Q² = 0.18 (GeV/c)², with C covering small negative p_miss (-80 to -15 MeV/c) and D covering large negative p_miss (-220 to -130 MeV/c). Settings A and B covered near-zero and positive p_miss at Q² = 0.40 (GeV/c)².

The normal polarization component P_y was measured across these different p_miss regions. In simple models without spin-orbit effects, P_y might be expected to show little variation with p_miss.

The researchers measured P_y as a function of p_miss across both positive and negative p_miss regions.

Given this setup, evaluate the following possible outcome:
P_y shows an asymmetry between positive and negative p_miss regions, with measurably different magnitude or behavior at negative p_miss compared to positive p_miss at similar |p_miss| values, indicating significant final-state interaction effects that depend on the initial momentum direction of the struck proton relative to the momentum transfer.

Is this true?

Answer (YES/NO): YES